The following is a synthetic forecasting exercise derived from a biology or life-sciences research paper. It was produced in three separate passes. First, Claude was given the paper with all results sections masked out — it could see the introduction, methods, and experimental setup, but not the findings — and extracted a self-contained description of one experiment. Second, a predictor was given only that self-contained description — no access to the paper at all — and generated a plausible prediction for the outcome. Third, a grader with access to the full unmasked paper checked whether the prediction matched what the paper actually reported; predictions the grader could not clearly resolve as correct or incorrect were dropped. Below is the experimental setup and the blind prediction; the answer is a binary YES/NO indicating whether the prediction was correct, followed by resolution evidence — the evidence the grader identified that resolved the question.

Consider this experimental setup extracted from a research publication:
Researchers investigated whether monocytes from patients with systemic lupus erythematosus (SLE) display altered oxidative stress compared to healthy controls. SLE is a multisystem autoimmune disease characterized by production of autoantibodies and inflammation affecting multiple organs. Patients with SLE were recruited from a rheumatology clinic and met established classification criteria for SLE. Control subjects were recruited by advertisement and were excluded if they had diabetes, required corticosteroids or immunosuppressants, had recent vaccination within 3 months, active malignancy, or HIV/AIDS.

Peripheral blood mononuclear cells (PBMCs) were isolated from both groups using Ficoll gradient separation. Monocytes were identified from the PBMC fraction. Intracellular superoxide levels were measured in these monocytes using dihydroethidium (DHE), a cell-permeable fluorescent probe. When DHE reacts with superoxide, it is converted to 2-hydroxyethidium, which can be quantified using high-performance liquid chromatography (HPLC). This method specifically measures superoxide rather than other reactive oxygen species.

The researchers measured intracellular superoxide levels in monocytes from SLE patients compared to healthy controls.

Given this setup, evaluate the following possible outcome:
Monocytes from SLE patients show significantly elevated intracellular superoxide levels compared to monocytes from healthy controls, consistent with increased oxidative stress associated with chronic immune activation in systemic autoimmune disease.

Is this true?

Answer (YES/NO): YES